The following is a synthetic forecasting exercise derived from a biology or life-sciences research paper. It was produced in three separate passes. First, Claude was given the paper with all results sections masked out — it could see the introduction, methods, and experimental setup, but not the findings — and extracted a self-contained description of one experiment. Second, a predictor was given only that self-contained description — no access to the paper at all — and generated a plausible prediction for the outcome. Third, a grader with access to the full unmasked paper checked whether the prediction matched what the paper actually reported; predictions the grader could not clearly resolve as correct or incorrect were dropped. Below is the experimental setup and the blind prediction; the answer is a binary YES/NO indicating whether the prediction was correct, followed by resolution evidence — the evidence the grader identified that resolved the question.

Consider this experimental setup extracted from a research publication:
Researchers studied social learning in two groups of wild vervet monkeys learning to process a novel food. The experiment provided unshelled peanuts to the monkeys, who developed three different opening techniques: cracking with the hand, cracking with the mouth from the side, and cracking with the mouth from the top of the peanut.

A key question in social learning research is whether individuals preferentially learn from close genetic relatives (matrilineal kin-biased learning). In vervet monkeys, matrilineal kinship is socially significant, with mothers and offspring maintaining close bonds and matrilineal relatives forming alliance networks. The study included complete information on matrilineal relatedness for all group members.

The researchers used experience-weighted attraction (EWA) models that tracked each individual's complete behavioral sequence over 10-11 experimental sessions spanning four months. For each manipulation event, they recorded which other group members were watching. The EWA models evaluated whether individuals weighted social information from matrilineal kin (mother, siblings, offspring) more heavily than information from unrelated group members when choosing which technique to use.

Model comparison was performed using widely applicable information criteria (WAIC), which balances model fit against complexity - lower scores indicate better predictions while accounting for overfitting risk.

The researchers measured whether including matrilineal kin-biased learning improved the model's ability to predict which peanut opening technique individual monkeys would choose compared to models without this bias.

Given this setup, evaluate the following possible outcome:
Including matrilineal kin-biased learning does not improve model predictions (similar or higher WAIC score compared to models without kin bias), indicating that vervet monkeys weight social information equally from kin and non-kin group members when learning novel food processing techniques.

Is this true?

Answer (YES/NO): NO